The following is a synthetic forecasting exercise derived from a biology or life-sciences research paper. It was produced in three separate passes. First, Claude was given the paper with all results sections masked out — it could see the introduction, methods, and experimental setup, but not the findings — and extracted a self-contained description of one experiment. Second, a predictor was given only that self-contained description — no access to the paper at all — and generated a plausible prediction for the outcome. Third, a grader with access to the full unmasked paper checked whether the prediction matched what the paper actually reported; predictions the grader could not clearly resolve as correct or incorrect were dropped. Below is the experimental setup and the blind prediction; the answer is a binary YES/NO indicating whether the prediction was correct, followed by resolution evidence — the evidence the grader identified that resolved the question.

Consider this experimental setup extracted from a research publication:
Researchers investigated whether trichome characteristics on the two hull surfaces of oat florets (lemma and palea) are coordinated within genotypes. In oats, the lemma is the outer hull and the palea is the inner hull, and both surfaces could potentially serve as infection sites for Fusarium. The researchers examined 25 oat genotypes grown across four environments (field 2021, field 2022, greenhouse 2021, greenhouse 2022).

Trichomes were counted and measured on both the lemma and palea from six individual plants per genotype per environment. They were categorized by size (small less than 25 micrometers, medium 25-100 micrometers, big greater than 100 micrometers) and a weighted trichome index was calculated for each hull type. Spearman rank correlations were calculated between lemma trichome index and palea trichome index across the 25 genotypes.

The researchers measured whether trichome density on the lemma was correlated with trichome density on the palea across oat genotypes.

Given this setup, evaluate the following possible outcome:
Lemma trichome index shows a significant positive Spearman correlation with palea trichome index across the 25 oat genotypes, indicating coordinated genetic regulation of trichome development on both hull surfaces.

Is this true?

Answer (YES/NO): YES